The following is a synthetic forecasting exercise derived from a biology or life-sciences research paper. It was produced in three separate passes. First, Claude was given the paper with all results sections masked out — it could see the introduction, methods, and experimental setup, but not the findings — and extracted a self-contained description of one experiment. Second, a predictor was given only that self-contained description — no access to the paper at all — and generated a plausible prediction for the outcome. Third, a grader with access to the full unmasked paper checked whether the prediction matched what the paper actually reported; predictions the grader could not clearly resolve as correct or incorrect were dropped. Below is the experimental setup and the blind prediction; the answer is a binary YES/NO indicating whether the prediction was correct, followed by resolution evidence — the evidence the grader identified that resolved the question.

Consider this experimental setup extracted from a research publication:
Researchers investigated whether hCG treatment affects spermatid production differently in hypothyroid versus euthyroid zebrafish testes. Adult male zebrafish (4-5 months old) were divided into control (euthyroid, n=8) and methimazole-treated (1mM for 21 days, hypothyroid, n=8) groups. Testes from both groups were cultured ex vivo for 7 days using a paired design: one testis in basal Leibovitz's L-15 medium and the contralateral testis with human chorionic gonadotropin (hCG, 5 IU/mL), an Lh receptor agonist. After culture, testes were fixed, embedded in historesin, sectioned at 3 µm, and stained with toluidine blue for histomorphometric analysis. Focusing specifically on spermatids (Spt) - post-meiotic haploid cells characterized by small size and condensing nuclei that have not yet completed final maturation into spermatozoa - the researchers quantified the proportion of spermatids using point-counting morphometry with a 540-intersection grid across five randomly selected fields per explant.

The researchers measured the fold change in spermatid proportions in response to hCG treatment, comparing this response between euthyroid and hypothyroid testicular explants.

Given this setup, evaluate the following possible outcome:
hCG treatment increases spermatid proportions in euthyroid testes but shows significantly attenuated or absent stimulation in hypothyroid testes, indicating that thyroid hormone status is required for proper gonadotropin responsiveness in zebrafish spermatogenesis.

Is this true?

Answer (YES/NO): NO